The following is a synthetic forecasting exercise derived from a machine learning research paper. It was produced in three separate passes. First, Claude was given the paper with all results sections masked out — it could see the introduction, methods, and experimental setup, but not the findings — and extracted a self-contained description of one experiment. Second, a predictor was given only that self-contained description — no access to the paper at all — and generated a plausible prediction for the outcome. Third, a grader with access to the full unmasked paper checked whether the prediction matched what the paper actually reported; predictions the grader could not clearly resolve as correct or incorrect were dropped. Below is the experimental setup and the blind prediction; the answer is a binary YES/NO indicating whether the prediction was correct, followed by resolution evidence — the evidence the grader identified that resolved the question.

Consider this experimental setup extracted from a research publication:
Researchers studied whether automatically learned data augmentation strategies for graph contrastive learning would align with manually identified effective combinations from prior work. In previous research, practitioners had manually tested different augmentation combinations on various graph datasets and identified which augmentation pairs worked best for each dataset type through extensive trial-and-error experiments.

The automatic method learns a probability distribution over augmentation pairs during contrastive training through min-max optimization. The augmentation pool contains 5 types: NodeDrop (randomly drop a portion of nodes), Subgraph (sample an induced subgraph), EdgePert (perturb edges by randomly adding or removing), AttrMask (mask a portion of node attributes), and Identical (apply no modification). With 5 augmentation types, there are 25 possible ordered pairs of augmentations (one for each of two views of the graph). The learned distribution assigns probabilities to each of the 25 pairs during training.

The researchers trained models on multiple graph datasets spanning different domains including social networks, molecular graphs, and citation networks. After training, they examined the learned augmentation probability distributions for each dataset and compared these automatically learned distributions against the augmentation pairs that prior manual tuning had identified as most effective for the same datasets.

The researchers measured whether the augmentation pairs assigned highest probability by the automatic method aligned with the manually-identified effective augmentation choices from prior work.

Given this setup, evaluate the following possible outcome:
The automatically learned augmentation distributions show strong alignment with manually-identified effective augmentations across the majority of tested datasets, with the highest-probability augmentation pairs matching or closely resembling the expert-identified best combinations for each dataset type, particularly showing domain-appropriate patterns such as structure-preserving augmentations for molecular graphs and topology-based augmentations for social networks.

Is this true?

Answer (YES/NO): NO